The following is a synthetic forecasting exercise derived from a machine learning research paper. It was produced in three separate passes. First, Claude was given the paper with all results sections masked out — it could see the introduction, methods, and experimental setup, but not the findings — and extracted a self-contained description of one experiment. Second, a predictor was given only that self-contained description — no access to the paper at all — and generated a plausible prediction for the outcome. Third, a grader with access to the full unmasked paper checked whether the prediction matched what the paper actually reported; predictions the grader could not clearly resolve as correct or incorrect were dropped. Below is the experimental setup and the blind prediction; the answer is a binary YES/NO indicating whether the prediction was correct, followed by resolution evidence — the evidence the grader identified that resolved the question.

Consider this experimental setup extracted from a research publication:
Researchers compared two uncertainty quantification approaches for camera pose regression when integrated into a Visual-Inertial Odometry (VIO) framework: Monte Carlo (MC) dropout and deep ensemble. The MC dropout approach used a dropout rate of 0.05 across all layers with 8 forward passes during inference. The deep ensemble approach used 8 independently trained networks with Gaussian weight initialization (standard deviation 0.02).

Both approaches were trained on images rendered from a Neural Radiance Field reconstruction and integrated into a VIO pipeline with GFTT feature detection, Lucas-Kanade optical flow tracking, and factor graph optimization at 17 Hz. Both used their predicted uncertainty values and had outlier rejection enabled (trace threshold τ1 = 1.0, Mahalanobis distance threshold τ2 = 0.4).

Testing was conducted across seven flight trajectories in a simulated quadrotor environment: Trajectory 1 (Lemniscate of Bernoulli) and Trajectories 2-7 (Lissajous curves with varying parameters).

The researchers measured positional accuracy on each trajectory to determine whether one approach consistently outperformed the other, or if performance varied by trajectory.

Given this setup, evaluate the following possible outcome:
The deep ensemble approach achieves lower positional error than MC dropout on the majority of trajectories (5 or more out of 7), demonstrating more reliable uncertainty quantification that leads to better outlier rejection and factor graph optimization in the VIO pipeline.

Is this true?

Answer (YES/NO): YES